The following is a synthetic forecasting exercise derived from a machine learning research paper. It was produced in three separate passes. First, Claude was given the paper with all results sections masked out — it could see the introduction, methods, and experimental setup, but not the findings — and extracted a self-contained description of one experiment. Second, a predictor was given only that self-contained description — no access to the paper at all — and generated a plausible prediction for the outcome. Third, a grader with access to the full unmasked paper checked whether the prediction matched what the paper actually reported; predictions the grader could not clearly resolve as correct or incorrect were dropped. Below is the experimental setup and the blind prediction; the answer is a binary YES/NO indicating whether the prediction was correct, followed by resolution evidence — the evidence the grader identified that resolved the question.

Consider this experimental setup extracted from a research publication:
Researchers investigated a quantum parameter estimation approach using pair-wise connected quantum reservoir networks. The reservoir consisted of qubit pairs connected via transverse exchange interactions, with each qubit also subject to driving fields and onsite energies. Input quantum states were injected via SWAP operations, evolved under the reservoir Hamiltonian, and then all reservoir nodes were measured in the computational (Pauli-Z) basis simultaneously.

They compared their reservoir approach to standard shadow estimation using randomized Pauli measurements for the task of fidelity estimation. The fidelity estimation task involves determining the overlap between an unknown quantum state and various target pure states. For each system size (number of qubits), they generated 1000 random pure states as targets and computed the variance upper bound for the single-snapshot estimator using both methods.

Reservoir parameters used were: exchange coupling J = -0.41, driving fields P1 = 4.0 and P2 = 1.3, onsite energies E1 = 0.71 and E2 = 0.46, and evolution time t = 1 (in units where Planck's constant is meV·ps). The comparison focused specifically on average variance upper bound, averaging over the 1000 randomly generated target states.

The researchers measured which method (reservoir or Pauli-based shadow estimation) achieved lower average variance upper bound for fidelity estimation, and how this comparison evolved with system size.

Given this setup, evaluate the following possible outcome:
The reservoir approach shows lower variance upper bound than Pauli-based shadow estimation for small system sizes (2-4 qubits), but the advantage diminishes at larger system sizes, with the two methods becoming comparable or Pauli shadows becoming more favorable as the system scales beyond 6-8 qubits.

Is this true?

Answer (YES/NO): NO